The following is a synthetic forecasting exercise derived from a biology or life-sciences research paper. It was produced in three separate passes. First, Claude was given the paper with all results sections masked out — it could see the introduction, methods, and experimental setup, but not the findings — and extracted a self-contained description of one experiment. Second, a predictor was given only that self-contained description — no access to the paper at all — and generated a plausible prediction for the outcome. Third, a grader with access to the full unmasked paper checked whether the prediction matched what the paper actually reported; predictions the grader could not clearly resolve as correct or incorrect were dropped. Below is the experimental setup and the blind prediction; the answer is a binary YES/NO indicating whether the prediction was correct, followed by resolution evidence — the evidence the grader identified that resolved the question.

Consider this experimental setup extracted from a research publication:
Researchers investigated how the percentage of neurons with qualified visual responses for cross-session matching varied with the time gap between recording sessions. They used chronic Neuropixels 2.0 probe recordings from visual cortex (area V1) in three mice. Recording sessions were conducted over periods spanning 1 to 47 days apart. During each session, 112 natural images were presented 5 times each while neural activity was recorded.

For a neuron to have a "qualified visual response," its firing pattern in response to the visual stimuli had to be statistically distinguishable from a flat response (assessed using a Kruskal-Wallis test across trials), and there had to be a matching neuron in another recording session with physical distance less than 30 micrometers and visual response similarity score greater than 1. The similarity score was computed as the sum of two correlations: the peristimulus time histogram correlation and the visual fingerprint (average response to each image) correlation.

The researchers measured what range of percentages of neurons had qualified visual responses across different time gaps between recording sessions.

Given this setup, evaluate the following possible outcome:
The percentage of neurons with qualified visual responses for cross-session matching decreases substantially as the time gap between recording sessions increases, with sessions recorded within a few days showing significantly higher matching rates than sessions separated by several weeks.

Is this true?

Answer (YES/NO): YES